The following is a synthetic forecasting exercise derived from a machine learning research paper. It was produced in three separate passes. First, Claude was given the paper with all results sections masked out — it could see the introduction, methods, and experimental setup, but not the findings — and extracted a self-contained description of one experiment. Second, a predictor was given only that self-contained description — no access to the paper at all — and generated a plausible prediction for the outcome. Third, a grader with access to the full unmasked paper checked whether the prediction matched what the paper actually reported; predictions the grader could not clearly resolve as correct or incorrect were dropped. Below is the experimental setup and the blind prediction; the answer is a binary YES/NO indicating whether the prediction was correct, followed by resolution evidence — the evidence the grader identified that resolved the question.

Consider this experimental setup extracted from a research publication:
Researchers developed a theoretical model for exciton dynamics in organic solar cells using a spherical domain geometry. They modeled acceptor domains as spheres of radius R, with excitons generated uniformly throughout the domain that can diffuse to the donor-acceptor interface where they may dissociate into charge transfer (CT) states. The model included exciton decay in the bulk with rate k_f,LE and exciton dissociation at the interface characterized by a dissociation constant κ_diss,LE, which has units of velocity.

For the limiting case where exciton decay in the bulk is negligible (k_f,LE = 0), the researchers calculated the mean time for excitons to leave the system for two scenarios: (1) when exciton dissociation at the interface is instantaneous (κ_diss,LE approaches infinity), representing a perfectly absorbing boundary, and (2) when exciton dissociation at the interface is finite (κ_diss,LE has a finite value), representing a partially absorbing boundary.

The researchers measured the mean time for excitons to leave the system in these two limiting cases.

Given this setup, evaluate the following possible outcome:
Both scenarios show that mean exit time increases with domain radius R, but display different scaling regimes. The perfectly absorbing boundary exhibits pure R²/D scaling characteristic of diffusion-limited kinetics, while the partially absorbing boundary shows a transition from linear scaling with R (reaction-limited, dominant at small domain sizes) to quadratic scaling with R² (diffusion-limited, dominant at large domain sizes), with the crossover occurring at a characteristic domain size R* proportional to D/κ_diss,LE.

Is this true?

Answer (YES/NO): YES